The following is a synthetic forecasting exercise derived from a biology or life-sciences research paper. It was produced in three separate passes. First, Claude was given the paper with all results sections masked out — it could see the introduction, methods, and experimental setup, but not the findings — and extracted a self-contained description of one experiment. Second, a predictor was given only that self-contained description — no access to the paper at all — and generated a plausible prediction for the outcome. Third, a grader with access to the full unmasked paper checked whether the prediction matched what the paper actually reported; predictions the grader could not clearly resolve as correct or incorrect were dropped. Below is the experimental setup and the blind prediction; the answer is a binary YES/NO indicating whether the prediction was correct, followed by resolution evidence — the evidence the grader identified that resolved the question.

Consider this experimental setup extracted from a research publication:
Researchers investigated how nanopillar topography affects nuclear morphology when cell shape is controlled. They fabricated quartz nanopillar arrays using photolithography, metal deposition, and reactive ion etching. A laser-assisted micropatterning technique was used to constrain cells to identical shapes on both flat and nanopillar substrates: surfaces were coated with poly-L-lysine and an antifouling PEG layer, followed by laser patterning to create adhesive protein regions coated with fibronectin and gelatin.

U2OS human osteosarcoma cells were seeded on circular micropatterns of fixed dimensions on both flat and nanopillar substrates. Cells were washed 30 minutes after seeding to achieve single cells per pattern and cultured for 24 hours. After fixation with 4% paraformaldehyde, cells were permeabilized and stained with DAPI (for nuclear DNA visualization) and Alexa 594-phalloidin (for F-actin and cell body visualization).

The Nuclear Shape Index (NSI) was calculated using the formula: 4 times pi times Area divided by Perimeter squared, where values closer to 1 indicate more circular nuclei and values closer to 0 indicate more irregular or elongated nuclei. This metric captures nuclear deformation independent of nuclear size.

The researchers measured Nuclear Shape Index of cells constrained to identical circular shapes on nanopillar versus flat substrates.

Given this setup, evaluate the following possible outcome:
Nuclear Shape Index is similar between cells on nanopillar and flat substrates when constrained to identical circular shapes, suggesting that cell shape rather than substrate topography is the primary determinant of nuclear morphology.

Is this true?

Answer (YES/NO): YES